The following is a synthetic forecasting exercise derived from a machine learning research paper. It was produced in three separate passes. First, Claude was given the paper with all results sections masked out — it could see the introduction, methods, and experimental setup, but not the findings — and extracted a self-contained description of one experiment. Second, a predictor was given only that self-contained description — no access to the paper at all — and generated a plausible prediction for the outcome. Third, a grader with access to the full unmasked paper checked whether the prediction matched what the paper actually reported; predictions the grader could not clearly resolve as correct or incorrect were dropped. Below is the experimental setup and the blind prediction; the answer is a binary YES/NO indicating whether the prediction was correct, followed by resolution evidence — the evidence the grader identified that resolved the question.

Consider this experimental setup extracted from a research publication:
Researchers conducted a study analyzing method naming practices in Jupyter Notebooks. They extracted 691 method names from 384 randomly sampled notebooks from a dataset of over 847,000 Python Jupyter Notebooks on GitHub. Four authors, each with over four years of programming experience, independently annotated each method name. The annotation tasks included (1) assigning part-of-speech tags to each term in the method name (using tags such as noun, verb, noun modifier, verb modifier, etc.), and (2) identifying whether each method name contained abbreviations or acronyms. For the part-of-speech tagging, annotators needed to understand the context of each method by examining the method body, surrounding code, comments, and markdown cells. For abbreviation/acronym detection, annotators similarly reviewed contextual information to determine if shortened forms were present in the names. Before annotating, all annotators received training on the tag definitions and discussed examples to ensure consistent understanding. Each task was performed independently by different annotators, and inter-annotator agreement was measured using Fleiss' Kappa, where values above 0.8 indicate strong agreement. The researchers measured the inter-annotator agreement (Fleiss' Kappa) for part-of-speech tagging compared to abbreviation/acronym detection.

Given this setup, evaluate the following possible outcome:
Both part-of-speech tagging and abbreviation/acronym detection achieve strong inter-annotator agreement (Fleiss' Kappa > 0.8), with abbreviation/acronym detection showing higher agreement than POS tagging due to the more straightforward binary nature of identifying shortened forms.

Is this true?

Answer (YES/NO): YES